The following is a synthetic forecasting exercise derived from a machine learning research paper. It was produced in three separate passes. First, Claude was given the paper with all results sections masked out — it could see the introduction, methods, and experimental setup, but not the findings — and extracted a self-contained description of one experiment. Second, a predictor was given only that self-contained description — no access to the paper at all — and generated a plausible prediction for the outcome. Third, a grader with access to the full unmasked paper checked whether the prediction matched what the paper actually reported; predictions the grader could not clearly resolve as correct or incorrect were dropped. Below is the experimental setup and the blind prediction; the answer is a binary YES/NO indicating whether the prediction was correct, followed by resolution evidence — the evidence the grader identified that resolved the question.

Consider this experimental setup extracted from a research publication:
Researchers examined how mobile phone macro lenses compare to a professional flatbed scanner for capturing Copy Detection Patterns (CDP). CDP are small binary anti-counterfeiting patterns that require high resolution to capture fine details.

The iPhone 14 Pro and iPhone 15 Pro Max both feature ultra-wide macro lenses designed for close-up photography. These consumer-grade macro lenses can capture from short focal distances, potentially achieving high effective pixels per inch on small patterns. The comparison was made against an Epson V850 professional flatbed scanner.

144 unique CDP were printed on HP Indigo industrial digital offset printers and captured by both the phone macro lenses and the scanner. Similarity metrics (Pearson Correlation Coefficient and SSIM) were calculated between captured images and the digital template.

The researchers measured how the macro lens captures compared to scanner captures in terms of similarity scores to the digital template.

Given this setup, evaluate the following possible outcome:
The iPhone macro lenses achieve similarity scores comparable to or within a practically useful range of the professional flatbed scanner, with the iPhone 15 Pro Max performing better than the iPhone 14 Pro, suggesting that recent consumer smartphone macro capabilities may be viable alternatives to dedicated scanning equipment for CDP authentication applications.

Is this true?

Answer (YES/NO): NO